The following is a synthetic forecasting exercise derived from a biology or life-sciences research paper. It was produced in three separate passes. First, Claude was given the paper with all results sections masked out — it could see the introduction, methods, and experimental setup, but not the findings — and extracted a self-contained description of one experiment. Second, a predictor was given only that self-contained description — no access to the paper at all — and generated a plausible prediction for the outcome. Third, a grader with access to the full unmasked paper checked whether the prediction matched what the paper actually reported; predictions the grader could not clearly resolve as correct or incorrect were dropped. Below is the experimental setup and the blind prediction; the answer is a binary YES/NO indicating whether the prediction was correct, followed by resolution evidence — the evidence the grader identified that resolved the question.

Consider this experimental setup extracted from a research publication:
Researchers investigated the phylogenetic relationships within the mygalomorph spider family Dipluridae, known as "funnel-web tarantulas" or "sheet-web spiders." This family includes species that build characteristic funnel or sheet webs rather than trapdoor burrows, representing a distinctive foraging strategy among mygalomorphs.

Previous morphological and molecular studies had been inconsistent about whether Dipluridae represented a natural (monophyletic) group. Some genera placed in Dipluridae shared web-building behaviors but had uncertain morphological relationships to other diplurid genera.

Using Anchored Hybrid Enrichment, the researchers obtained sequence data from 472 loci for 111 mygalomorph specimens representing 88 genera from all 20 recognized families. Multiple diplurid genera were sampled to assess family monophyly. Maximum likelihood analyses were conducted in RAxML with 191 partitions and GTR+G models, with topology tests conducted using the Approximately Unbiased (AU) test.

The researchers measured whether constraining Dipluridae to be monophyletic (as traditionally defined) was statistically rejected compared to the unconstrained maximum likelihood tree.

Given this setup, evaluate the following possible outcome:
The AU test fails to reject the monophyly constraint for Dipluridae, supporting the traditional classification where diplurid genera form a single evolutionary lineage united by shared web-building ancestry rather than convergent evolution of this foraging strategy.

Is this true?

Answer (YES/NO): NO